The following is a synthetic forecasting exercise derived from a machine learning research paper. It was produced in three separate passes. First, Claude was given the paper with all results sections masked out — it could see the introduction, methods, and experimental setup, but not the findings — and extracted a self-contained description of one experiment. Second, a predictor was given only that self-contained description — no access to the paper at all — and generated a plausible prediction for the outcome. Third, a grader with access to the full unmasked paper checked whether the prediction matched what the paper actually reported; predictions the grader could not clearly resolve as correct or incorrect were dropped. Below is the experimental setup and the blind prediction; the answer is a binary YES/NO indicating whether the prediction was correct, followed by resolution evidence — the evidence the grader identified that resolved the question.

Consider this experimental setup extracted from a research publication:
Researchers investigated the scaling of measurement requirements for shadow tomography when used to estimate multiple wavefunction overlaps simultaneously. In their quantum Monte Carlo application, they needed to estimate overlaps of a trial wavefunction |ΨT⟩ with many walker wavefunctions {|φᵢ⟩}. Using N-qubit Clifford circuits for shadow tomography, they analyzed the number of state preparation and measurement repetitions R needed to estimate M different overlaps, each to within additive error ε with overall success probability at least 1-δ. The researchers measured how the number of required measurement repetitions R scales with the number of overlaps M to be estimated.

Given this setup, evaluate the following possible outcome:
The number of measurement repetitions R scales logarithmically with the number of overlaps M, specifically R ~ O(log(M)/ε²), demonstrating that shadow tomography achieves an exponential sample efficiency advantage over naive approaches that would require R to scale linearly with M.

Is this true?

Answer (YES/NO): YES